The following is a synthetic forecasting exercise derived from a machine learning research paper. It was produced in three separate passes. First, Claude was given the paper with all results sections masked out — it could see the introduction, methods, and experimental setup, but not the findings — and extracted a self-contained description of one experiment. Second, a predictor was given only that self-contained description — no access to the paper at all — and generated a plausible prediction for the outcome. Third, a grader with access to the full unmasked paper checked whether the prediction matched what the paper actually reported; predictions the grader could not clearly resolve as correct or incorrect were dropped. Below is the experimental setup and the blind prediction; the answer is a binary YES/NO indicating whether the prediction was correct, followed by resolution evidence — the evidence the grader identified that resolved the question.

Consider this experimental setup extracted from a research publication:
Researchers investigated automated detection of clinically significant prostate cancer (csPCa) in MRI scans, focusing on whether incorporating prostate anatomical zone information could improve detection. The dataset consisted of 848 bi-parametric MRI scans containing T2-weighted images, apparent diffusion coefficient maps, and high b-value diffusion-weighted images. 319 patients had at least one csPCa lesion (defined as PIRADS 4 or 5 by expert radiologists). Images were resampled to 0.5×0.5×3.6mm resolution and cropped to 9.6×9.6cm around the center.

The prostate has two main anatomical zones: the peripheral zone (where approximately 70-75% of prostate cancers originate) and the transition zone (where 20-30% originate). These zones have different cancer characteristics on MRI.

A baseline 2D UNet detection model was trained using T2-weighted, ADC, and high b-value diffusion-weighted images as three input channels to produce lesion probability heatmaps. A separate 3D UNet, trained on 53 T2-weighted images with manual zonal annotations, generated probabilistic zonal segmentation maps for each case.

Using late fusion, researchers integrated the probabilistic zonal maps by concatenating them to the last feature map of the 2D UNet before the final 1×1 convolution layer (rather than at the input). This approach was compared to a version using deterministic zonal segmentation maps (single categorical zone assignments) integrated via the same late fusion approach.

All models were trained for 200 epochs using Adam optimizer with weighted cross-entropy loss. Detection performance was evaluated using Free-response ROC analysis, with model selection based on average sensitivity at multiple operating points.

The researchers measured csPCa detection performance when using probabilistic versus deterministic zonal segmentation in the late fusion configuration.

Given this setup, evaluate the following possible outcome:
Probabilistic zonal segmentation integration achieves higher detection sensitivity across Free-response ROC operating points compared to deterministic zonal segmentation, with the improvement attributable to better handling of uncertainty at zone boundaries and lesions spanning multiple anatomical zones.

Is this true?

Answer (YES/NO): NO